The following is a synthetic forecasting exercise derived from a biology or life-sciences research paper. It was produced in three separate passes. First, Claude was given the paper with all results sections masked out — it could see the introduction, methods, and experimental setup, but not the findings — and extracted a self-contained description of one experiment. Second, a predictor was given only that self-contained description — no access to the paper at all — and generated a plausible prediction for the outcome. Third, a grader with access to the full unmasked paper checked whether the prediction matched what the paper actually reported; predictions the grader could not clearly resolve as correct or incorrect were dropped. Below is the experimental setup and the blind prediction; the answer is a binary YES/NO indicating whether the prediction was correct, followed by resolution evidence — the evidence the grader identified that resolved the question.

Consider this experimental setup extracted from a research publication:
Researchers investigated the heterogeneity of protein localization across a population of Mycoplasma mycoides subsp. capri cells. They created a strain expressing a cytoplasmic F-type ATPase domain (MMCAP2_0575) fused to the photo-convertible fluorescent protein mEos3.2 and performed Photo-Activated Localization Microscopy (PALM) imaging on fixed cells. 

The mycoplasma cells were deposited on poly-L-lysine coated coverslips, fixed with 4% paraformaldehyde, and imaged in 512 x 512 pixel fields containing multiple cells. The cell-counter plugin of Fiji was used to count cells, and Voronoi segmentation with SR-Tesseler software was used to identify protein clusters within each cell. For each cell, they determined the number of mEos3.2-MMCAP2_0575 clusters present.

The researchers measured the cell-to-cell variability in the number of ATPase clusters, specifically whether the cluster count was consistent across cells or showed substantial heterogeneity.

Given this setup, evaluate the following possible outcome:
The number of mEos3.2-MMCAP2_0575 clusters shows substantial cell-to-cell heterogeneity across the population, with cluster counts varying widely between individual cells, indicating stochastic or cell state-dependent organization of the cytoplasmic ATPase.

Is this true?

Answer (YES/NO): NO